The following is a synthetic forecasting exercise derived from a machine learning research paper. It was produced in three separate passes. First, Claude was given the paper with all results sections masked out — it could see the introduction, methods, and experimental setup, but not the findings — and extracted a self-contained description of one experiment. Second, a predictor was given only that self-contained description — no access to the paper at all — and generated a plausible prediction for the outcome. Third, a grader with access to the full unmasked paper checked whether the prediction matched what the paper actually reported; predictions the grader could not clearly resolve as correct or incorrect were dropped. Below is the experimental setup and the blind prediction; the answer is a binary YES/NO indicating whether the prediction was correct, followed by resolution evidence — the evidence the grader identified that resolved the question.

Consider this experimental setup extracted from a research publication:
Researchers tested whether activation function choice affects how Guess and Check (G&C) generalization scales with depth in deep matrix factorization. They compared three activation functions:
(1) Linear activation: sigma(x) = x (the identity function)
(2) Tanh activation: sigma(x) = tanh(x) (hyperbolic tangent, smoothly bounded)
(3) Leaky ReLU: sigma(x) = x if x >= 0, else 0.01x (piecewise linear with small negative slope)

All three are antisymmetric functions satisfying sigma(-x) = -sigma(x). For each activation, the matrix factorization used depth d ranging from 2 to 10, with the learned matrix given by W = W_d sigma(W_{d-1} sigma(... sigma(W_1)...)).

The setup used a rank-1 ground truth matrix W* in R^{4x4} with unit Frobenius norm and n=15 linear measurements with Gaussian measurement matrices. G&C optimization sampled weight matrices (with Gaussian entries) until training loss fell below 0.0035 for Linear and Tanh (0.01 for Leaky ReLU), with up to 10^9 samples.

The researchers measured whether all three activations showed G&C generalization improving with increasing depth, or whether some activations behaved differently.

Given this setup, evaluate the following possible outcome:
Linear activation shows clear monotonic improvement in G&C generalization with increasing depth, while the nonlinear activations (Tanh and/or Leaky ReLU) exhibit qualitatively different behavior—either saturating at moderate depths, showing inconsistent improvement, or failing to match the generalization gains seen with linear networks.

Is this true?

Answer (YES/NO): NO